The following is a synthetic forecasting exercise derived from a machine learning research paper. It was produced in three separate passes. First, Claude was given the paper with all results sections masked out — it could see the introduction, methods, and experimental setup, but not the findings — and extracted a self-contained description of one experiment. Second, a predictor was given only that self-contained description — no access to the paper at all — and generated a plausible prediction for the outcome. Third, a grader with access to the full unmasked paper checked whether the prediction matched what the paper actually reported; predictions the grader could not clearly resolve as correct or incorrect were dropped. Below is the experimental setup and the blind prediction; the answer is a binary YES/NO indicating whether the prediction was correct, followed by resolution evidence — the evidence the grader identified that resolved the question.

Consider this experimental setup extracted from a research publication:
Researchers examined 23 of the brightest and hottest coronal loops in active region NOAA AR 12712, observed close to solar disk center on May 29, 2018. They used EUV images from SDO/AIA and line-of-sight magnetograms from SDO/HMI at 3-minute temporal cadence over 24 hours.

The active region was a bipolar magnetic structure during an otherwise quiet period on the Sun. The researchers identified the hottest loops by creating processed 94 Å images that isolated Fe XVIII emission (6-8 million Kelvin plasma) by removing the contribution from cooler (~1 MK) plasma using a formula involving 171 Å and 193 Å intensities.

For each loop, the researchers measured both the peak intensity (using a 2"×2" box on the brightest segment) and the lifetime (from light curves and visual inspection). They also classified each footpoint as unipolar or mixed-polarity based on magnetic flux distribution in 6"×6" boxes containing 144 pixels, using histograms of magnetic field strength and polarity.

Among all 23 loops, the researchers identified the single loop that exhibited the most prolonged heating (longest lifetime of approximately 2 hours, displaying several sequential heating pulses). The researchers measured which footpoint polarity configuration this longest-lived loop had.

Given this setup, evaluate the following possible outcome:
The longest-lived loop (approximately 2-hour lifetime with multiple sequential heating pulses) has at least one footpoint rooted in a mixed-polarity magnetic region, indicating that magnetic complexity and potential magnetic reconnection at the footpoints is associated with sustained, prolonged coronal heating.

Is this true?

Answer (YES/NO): YES